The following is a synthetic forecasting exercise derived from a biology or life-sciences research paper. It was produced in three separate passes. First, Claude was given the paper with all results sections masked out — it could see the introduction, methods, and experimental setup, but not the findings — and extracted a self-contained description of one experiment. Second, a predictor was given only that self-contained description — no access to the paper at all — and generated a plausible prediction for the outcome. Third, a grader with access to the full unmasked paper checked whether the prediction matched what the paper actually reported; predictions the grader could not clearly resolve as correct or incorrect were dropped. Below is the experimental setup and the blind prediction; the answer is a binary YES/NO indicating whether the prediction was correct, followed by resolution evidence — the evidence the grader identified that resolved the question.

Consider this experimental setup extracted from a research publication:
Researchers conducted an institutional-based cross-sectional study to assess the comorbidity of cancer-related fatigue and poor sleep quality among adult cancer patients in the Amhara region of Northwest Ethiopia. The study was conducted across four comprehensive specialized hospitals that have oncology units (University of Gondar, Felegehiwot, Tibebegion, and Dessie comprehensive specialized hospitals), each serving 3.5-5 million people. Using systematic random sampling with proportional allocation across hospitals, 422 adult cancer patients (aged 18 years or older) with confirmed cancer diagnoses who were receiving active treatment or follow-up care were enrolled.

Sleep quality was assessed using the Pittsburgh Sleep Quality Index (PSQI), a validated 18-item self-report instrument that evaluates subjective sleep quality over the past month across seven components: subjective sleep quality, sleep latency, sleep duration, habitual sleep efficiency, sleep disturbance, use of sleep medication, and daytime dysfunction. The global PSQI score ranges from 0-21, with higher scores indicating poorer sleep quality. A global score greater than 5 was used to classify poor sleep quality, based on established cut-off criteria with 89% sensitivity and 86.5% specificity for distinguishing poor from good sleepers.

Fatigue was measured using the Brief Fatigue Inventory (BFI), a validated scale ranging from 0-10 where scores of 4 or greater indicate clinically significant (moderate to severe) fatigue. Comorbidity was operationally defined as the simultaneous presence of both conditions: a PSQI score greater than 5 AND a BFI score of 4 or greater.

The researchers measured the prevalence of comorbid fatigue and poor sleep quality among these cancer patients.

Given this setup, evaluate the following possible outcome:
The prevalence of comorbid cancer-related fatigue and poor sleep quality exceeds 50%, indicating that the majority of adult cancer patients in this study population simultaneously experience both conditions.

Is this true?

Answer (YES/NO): NO